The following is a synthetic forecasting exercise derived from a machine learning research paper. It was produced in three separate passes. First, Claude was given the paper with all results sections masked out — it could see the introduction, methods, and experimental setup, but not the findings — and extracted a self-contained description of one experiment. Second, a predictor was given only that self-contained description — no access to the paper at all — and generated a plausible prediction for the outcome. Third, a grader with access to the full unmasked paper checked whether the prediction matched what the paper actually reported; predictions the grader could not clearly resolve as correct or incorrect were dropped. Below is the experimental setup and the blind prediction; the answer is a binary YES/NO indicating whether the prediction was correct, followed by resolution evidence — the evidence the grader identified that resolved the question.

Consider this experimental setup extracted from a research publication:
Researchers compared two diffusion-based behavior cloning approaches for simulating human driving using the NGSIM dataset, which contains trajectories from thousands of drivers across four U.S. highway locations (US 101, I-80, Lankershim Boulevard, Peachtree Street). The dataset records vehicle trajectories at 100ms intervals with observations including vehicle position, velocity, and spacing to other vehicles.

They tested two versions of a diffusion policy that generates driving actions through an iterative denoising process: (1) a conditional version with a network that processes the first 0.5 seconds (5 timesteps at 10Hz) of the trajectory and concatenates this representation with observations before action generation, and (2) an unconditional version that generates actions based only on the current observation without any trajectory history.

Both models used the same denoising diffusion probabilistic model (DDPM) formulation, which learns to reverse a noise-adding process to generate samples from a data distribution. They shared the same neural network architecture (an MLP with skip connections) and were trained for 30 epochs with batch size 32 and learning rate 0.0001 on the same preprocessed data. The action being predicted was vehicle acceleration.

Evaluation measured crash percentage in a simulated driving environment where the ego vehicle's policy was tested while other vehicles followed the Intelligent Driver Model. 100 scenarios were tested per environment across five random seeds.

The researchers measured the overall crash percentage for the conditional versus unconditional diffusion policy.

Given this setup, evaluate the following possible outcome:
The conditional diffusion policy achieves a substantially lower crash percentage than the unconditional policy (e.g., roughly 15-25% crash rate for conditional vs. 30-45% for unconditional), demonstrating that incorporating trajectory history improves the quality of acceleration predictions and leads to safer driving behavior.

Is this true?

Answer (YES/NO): NO